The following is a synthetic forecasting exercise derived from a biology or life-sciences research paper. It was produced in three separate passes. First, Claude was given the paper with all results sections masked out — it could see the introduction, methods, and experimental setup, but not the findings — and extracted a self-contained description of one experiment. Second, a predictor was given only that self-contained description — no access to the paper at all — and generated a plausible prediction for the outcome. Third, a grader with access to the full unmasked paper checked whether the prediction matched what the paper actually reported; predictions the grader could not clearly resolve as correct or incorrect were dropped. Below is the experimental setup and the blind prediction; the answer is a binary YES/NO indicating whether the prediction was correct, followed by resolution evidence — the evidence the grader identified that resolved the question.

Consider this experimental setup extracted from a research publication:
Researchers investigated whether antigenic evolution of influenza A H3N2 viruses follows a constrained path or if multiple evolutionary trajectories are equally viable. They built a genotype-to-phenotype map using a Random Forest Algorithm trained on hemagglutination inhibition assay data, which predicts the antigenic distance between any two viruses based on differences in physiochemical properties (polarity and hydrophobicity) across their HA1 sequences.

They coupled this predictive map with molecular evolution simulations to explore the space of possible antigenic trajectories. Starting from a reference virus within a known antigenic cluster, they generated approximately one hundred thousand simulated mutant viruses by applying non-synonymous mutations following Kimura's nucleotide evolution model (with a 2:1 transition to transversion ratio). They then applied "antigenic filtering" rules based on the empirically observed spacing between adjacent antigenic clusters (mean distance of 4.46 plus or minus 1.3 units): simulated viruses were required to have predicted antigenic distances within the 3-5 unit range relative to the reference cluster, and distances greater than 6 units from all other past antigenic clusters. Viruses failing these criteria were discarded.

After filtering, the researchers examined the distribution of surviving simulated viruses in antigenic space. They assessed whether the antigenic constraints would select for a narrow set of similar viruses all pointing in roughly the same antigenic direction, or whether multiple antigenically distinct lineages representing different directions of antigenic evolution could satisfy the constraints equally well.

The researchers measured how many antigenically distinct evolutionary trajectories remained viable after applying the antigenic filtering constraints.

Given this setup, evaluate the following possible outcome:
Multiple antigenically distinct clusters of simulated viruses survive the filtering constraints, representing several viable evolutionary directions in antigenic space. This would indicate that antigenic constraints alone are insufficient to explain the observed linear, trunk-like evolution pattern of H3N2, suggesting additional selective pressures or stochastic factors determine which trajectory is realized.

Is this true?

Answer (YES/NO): YES